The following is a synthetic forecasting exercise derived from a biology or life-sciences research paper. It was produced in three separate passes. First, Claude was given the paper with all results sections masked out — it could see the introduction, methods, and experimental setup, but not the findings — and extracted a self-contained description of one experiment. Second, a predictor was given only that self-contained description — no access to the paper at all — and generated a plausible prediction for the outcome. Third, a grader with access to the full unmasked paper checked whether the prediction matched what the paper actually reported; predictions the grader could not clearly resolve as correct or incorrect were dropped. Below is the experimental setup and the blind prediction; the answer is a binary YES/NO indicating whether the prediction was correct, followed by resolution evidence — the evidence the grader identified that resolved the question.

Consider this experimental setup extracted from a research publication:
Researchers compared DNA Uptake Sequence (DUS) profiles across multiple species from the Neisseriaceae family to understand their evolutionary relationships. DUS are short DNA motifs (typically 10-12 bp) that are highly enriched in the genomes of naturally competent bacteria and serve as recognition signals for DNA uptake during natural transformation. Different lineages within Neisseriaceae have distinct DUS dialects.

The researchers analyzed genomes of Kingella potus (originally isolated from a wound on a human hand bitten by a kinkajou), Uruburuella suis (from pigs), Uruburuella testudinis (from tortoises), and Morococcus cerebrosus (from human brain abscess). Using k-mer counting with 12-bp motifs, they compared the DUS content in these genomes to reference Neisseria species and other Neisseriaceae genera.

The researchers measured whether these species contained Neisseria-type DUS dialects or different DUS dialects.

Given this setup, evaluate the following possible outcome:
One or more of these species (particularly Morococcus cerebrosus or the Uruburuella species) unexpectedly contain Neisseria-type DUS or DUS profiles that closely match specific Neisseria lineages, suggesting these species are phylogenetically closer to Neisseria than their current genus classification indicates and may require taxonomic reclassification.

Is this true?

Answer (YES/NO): YES